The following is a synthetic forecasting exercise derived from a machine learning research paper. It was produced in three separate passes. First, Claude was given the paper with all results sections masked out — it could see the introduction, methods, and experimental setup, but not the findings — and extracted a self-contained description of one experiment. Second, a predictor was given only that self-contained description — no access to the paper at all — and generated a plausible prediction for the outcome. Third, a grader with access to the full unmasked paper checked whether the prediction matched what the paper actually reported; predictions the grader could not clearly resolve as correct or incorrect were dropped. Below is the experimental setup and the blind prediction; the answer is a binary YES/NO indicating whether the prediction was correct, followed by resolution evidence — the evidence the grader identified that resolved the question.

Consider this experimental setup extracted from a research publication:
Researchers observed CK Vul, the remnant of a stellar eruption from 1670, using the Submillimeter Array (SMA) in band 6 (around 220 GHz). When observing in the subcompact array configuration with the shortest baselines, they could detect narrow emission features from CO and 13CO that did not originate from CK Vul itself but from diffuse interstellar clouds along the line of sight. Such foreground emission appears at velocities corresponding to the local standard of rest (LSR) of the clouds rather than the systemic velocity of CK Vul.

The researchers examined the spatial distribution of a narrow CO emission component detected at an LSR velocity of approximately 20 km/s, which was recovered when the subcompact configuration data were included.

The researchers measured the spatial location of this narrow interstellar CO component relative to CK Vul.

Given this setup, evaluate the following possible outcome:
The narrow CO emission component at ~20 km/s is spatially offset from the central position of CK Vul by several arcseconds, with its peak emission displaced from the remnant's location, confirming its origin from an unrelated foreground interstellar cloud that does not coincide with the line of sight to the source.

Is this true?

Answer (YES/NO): NO